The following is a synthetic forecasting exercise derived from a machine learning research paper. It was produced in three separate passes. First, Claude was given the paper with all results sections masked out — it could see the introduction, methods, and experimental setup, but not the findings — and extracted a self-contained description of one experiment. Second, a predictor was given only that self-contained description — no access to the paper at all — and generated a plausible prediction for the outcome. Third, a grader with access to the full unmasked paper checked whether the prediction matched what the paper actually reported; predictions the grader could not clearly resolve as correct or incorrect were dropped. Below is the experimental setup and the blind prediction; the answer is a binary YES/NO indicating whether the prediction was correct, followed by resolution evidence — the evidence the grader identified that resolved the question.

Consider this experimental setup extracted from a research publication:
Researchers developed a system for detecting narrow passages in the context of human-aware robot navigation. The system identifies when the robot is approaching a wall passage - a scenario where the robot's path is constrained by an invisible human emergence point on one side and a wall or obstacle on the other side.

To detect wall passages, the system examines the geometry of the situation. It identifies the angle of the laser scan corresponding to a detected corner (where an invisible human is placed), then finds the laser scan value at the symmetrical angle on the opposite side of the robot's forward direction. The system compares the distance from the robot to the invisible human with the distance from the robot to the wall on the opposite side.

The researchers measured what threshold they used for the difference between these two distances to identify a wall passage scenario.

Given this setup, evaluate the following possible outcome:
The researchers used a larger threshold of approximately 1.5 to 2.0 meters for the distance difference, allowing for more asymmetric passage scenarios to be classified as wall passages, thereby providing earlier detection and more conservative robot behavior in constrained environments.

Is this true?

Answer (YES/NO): NO